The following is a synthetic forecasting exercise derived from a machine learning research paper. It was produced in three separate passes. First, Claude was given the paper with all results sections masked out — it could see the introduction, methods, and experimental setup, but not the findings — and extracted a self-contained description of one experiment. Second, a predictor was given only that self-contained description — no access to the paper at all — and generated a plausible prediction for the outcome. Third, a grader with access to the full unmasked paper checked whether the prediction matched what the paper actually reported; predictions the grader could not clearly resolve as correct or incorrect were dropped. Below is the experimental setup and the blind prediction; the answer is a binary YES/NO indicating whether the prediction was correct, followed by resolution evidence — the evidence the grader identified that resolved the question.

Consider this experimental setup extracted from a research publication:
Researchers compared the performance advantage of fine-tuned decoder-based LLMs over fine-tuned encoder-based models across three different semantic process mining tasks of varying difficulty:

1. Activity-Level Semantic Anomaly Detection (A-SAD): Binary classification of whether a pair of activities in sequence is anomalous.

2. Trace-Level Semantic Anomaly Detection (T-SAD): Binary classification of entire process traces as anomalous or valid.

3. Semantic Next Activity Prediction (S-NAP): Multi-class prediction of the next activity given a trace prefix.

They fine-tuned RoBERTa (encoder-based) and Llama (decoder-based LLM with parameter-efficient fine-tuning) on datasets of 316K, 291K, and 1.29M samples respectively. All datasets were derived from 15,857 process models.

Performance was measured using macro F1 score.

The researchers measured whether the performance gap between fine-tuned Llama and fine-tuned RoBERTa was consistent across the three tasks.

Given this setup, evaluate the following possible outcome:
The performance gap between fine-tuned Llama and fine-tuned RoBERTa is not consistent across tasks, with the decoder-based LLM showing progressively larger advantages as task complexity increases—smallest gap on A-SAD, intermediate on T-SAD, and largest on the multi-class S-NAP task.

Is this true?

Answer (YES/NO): NO